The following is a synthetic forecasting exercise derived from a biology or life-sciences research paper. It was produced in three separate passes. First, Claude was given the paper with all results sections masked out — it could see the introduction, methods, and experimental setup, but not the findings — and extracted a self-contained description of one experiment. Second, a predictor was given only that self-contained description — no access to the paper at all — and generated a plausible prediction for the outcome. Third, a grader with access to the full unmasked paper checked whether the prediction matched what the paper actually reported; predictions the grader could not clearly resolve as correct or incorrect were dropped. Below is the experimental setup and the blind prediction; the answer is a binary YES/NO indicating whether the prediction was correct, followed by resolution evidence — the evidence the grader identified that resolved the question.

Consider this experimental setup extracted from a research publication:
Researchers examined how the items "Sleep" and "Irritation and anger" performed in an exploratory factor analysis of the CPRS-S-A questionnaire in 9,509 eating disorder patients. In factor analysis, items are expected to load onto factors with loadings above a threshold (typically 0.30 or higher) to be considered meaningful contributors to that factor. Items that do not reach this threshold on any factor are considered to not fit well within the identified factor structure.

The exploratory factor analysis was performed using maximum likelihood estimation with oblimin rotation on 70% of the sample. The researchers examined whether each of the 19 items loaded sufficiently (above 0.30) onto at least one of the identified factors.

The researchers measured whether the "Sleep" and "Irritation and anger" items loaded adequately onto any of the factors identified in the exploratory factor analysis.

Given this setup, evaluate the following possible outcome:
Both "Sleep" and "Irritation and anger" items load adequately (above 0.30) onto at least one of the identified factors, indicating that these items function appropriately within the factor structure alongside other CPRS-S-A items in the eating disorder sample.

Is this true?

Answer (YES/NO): NO